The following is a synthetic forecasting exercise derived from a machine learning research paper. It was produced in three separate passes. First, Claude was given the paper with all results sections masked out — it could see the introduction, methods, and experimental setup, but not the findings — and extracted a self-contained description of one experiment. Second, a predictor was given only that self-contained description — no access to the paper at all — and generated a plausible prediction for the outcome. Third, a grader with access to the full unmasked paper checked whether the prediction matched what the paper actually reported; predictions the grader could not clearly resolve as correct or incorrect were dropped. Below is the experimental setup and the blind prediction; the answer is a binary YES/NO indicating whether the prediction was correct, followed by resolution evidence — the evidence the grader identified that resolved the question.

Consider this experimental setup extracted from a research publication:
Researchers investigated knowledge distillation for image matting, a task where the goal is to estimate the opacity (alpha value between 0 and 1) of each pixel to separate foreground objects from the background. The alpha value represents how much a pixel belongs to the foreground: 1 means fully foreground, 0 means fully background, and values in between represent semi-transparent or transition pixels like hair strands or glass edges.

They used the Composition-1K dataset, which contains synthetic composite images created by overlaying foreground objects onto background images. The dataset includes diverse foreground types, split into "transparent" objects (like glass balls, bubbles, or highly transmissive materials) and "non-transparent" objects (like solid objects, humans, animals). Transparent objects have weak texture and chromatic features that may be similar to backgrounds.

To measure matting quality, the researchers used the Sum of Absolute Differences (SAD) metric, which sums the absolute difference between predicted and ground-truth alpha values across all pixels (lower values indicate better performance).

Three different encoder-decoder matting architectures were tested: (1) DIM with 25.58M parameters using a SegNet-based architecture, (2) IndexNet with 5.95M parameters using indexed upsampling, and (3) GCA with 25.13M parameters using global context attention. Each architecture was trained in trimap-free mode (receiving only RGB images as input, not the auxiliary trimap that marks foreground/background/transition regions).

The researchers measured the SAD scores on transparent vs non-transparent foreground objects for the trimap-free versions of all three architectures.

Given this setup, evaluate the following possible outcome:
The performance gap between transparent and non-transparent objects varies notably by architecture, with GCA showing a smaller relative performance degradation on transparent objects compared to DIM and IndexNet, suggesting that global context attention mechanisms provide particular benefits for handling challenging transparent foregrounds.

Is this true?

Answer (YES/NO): NO